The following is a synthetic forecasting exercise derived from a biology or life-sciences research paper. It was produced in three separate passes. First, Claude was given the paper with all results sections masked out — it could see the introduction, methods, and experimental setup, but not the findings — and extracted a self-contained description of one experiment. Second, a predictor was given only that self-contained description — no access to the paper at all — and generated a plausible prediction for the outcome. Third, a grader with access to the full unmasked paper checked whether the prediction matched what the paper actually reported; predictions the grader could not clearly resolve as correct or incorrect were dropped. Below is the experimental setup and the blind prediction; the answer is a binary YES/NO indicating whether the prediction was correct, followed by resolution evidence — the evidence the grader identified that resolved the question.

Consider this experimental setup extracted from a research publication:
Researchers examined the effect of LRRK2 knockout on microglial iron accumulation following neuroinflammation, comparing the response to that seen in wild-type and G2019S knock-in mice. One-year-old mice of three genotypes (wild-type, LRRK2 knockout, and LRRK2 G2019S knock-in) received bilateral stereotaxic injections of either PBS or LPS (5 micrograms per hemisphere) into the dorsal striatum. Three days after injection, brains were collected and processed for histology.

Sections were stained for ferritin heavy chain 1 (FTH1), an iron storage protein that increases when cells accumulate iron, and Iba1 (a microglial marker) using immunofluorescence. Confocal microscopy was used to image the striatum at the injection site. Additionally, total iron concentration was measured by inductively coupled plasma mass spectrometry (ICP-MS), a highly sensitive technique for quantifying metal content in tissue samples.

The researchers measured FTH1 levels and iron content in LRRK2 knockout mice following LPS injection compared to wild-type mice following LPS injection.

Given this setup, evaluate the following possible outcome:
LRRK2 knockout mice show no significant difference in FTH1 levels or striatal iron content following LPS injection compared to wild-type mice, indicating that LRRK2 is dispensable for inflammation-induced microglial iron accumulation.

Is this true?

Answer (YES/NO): YES